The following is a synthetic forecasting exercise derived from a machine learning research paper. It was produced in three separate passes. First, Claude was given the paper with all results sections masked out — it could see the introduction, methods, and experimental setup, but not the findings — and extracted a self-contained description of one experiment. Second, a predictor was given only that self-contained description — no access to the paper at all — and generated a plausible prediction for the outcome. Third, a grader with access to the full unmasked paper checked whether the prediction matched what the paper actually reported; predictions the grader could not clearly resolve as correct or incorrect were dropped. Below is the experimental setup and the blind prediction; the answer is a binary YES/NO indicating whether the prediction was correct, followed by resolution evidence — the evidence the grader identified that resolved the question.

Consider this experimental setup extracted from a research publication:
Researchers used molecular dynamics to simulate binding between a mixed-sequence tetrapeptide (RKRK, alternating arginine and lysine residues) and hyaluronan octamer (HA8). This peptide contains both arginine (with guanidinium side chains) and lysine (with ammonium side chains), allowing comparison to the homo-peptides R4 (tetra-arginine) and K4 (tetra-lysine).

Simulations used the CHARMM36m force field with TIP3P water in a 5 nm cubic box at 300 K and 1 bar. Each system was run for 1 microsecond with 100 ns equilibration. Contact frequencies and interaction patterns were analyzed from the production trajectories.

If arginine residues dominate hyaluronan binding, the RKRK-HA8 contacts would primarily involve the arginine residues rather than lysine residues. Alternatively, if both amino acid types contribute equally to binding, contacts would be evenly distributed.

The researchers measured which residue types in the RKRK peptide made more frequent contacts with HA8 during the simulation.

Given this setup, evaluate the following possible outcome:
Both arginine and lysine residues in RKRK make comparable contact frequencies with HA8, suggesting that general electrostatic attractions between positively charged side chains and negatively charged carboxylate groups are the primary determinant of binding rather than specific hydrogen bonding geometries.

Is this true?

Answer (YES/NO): NO